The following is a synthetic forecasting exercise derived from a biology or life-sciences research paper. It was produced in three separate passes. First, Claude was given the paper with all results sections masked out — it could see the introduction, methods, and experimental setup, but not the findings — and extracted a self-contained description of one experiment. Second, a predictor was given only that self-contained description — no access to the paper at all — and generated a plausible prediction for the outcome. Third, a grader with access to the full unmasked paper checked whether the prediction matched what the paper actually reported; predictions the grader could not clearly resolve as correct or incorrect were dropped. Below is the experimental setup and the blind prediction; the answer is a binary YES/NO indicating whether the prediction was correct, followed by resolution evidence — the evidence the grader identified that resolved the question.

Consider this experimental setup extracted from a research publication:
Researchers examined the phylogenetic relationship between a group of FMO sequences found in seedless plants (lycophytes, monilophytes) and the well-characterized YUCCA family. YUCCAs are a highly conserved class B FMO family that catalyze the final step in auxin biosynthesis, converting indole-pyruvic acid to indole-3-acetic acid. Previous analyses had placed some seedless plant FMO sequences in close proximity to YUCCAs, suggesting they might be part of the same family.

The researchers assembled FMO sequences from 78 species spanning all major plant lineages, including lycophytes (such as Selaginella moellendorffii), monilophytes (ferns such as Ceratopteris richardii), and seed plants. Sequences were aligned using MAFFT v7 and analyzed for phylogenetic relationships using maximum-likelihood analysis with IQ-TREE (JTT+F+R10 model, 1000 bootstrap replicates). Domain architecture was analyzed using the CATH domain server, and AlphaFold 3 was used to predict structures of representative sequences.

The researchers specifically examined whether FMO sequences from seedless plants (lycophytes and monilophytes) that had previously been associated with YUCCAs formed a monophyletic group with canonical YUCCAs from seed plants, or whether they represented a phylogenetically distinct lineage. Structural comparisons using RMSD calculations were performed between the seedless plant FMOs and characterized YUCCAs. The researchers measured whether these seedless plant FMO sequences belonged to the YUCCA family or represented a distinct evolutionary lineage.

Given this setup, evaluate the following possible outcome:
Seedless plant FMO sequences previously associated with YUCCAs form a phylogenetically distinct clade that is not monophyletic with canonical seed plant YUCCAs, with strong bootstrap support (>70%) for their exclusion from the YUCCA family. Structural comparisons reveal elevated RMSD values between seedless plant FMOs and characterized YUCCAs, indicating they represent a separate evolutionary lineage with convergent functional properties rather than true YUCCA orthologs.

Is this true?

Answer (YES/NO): YES